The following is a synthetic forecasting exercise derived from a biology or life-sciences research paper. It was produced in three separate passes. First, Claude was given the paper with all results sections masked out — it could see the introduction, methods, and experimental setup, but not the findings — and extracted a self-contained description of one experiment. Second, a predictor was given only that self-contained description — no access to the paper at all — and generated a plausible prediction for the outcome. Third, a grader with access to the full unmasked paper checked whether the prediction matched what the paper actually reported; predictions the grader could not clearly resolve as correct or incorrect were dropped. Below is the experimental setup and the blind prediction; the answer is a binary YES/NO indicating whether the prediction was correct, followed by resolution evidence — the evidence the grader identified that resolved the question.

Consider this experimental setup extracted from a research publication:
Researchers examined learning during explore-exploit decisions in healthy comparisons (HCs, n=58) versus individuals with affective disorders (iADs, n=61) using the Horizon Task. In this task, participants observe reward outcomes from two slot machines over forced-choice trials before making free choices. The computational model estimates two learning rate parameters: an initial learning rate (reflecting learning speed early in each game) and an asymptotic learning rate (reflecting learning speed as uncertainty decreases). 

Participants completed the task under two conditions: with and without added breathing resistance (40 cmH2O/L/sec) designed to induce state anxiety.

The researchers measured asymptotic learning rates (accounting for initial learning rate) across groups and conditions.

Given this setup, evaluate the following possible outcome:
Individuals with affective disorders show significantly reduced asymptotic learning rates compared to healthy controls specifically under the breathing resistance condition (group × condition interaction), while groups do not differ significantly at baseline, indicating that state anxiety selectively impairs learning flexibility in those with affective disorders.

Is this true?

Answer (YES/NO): NO